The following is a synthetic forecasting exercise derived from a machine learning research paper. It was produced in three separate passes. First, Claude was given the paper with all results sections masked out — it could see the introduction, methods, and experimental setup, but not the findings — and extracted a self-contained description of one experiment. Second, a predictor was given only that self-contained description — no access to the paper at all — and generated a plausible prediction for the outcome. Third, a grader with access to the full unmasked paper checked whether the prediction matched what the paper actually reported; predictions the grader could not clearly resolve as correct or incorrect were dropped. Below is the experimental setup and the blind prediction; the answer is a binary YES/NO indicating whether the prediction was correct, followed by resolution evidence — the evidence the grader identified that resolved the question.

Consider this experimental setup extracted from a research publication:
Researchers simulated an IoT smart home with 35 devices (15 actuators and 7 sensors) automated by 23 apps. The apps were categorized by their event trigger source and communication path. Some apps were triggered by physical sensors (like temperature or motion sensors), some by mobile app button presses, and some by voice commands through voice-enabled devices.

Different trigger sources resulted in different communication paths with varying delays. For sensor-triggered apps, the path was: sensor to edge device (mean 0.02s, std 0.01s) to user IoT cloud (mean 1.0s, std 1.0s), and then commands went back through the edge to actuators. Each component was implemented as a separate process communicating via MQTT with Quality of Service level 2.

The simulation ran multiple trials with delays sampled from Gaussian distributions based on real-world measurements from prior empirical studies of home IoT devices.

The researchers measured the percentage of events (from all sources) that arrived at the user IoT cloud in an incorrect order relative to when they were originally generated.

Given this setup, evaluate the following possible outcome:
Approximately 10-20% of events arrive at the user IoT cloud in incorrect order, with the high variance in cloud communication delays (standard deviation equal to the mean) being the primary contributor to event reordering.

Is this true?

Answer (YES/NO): YES